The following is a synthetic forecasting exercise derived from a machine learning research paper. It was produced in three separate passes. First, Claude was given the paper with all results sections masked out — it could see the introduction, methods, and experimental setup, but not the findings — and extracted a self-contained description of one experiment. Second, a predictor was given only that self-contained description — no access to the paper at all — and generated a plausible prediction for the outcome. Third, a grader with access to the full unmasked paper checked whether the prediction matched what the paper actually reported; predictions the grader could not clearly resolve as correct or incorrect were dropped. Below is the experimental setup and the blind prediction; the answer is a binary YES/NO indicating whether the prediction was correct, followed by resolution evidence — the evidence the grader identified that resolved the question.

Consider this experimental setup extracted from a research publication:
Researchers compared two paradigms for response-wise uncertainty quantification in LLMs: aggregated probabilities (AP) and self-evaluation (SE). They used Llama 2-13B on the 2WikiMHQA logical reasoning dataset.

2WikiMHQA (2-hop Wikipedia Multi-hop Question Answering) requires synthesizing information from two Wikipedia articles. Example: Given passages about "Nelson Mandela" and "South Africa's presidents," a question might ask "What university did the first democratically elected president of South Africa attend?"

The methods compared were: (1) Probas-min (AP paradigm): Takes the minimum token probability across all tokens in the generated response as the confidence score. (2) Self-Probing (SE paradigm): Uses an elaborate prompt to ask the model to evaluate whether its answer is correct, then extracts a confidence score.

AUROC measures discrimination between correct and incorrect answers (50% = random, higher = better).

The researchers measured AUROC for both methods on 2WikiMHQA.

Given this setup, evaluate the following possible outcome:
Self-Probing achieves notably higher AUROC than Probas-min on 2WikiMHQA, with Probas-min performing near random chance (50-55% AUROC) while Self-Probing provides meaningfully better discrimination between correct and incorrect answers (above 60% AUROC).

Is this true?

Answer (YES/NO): NO